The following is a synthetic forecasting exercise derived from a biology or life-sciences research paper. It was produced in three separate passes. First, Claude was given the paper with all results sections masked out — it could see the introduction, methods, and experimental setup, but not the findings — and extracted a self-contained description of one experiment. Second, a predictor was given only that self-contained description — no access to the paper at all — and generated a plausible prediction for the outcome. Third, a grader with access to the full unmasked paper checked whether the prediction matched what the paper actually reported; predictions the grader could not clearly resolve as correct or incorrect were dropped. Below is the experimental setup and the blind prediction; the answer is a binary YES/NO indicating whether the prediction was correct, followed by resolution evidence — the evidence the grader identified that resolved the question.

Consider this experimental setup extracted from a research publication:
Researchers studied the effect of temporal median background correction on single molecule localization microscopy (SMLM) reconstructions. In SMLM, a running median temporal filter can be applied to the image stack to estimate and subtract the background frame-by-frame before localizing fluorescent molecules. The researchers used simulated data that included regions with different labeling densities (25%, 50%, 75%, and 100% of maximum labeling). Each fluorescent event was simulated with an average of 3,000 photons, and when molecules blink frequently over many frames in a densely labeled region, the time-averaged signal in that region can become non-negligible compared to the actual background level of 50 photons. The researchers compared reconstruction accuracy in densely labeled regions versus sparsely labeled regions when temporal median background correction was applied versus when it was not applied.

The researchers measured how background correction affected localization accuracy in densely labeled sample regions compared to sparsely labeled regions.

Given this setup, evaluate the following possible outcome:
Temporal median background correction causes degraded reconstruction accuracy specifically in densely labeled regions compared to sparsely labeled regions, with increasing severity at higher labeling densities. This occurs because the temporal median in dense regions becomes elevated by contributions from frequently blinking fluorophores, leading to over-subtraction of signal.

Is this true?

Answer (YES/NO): YES